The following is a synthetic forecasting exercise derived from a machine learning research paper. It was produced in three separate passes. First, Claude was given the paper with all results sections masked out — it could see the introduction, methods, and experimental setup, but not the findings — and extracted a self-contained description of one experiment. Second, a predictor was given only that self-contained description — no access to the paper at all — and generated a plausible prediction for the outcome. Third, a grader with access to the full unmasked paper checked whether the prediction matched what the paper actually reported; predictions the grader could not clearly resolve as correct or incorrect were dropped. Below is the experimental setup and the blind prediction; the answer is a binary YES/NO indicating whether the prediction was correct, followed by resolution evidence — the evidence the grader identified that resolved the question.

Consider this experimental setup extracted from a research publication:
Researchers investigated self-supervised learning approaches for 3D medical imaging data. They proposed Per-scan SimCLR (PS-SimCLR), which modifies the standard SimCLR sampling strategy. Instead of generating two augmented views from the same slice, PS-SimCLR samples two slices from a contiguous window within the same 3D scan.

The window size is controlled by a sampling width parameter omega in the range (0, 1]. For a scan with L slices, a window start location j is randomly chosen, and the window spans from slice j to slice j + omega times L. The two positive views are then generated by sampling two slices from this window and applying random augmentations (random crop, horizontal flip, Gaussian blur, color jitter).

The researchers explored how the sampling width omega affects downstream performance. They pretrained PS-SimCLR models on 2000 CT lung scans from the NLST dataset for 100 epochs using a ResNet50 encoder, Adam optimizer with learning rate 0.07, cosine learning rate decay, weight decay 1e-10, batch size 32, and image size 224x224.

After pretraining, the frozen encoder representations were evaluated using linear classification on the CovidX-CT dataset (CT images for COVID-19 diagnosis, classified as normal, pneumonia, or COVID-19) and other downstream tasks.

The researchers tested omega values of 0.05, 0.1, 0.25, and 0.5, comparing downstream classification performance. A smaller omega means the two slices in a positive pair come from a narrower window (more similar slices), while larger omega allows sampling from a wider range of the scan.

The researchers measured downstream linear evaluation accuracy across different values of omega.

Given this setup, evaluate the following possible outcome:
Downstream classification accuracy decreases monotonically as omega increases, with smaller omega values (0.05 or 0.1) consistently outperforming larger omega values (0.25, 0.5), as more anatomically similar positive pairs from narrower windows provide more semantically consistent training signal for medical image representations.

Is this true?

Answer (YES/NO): NO